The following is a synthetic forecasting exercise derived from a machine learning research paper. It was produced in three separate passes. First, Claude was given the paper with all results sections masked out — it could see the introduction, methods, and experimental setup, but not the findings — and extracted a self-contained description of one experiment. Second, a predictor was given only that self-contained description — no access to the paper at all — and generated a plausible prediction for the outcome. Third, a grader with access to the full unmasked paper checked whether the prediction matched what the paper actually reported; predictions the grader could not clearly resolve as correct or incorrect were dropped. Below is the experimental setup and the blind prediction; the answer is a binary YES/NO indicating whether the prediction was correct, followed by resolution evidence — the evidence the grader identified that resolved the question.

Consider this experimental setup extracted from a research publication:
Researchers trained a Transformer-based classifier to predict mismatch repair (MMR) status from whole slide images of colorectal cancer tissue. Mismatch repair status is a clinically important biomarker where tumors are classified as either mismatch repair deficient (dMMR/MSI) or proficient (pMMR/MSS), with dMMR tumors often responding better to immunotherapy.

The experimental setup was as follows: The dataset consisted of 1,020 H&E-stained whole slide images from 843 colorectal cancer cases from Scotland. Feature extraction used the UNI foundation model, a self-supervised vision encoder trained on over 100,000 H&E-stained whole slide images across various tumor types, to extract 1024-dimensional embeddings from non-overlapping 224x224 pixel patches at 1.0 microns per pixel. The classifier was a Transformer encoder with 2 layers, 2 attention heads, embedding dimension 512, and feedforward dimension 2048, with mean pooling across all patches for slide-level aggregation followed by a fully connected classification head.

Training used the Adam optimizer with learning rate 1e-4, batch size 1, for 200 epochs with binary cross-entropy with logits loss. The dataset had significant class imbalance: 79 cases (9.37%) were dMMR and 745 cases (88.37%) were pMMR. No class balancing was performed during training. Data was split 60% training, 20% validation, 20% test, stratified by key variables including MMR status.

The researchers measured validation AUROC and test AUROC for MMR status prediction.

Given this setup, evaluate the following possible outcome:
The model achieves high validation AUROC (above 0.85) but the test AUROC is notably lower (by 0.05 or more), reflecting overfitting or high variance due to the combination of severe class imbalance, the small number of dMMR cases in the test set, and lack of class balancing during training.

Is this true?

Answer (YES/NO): YES